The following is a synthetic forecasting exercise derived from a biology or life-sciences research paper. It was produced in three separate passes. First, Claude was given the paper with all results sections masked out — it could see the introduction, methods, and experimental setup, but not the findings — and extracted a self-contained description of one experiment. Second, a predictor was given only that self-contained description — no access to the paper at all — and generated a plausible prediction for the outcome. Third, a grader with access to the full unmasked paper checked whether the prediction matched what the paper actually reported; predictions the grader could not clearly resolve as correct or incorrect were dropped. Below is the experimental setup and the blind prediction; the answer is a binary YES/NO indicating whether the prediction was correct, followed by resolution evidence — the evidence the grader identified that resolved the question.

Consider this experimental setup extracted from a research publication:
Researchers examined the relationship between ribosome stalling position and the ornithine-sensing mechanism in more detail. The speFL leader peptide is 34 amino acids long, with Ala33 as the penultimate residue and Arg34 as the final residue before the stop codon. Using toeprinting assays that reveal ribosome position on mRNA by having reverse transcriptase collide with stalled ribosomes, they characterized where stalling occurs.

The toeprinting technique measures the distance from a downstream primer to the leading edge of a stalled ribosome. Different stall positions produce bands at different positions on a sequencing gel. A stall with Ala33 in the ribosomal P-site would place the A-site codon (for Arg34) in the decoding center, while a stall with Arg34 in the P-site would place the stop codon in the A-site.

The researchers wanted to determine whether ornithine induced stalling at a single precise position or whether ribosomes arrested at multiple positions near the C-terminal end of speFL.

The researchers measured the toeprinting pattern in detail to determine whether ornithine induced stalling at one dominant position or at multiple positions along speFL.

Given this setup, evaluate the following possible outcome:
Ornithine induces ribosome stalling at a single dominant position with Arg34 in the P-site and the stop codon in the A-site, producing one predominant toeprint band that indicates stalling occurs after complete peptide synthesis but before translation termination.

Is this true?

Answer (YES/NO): NO